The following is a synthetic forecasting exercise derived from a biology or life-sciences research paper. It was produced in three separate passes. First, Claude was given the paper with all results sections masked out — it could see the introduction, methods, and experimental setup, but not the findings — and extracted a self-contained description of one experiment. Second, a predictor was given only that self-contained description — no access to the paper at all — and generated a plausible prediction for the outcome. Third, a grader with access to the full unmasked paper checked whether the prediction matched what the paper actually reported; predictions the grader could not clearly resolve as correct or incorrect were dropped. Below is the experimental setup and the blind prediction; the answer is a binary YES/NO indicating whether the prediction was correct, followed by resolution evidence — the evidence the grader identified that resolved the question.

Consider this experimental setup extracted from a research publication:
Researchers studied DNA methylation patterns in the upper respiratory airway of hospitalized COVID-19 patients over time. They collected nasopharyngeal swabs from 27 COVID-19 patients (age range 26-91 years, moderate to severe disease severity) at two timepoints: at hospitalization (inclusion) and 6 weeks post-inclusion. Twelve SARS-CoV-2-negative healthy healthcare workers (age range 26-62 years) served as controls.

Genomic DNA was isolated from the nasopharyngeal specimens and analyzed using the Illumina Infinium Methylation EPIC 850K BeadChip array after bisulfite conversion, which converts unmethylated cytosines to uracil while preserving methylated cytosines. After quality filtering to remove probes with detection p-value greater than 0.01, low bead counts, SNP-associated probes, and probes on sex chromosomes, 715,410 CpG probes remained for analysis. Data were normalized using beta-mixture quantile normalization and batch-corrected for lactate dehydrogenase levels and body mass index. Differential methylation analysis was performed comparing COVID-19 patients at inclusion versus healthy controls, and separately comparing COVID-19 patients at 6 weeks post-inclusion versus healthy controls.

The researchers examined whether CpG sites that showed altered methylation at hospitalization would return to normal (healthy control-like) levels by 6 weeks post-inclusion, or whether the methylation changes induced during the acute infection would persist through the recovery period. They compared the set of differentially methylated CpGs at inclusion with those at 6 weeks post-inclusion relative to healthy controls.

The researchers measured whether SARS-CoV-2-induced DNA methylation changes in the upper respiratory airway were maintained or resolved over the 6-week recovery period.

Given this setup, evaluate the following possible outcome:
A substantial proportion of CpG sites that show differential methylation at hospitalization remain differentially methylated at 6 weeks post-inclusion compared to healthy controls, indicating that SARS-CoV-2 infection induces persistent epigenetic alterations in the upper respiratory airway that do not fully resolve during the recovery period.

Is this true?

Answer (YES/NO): YES